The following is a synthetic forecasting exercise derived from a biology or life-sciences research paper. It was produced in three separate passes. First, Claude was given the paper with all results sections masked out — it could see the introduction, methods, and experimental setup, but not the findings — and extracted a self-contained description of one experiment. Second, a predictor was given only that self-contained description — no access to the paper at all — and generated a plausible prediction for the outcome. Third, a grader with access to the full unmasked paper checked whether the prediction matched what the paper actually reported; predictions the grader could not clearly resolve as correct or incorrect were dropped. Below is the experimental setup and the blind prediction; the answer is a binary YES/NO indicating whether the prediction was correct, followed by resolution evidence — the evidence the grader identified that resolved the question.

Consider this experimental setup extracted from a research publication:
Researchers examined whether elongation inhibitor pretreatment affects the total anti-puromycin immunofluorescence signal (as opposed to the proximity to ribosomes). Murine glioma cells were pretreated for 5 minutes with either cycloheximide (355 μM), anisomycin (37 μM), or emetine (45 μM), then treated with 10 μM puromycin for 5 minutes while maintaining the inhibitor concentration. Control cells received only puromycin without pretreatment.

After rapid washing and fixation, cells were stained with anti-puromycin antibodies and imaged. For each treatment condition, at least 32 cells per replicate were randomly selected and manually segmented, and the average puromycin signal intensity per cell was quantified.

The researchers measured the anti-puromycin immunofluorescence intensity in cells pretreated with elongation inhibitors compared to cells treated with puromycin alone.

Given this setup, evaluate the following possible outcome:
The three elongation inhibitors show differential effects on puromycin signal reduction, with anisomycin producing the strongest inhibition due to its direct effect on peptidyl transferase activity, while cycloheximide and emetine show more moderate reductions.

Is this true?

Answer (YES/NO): NO